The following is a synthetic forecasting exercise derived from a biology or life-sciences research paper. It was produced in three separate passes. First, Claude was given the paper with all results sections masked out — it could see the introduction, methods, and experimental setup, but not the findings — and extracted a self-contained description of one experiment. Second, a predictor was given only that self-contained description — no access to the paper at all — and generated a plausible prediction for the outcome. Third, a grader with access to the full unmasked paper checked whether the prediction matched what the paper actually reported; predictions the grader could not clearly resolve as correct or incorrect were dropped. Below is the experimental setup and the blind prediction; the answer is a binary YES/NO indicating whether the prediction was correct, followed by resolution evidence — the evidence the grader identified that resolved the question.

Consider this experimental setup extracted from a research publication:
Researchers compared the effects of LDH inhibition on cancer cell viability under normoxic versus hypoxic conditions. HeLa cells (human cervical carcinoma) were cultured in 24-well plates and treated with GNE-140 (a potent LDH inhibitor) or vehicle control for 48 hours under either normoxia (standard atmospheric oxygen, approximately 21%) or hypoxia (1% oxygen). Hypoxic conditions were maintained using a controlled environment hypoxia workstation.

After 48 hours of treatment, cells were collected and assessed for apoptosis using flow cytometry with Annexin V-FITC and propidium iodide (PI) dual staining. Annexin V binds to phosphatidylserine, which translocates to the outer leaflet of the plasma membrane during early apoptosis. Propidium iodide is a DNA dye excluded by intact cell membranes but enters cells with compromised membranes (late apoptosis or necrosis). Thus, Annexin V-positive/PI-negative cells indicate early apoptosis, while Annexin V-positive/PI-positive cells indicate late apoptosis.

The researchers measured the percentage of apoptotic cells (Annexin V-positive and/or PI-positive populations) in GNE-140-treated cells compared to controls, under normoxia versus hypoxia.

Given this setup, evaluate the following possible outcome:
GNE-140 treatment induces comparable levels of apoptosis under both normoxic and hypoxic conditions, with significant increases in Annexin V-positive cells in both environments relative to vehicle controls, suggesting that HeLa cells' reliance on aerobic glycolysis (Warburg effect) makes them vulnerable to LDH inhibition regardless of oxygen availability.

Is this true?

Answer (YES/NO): NO